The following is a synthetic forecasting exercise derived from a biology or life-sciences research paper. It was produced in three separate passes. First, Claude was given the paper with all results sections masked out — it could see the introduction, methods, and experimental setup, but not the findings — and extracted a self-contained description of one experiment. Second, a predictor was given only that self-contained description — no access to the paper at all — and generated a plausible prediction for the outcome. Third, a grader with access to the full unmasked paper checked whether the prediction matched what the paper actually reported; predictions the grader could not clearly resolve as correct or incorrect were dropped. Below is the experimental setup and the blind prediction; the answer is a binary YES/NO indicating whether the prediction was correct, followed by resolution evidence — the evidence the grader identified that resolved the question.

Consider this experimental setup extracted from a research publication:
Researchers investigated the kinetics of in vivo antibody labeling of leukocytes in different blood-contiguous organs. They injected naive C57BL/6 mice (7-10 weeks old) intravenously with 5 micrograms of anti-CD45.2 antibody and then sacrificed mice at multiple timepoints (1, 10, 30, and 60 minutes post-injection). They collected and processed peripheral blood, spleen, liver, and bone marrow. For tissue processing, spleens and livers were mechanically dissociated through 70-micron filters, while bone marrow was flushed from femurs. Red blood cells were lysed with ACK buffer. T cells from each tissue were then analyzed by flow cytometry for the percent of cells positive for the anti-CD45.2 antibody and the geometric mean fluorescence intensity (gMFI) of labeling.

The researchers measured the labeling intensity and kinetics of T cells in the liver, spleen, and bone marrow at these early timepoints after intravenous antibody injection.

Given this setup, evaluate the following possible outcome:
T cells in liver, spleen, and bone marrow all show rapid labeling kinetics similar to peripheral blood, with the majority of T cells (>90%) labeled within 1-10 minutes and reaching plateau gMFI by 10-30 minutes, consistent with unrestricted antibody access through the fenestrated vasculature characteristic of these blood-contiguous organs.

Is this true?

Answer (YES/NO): NO